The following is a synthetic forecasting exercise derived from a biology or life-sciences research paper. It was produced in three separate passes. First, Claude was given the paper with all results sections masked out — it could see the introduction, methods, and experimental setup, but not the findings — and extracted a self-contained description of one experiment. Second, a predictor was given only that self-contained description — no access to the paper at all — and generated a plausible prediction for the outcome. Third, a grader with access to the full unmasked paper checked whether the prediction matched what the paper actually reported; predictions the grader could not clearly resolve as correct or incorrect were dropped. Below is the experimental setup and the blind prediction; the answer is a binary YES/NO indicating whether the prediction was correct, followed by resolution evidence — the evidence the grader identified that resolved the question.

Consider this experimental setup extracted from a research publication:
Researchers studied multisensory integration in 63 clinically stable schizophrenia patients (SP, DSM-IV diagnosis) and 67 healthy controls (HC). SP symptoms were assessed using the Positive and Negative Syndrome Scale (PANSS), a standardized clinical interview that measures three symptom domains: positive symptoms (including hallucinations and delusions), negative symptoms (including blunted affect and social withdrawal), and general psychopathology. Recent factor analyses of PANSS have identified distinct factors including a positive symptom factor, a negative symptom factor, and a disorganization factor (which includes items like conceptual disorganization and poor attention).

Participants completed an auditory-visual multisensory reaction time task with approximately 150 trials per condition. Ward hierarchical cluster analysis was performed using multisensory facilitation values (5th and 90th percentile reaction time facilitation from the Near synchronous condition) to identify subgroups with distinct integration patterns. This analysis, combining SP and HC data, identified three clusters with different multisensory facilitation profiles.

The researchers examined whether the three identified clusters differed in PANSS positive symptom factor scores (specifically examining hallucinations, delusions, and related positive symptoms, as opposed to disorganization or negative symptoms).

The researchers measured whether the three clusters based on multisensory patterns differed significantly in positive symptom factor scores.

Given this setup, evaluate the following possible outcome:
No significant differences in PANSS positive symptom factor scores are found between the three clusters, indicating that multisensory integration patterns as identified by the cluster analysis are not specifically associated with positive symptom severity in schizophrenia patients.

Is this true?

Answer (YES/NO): YES